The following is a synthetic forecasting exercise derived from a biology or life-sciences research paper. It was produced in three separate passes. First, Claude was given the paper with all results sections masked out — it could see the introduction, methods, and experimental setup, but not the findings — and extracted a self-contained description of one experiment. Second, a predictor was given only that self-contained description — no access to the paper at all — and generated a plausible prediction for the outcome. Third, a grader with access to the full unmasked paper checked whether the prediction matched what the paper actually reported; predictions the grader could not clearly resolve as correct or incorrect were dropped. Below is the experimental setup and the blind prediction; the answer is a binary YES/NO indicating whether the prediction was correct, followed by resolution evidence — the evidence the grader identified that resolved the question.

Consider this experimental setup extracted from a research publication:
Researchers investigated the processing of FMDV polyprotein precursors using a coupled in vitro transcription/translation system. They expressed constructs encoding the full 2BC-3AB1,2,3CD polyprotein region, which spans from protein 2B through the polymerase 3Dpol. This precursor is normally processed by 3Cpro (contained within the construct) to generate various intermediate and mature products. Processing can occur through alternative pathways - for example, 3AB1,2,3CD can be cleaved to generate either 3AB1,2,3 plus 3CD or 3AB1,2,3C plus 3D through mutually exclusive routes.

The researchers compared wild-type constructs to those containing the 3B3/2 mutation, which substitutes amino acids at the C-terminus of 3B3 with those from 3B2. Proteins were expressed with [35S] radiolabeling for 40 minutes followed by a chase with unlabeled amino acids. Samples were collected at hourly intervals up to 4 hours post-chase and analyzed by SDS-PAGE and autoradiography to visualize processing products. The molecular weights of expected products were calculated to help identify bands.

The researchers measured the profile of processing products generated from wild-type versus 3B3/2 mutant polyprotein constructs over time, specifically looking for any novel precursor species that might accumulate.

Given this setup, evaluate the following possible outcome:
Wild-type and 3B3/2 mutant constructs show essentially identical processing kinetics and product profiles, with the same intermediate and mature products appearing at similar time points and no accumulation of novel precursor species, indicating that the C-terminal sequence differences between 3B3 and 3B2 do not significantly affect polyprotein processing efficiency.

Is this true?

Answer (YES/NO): NO